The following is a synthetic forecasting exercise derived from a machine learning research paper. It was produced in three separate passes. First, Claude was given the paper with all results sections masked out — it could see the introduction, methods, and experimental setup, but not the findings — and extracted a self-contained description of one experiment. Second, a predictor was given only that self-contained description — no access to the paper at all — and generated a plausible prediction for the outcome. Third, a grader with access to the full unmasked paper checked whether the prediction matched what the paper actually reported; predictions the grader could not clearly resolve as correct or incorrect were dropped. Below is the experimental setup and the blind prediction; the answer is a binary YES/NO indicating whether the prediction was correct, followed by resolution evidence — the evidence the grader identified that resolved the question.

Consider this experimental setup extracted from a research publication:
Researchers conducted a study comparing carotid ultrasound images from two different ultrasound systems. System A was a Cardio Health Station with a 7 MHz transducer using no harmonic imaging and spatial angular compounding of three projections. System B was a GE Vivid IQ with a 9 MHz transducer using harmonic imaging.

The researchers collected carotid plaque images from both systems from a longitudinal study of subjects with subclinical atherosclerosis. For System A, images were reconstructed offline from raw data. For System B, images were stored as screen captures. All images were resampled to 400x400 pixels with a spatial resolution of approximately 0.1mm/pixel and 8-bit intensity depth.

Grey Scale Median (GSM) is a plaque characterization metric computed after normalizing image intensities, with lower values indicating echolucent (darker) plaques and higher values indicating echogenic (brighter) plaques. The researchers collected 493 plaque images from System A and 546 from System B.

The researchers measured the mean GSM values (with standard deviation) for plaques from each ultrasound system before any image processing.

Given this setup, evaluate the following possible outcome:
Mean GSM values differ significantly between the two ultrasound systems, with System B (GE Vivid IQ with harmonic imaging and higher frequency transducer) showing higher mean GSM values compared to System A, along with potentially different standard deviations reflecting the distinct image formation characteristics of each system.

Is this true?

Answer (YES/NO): YES